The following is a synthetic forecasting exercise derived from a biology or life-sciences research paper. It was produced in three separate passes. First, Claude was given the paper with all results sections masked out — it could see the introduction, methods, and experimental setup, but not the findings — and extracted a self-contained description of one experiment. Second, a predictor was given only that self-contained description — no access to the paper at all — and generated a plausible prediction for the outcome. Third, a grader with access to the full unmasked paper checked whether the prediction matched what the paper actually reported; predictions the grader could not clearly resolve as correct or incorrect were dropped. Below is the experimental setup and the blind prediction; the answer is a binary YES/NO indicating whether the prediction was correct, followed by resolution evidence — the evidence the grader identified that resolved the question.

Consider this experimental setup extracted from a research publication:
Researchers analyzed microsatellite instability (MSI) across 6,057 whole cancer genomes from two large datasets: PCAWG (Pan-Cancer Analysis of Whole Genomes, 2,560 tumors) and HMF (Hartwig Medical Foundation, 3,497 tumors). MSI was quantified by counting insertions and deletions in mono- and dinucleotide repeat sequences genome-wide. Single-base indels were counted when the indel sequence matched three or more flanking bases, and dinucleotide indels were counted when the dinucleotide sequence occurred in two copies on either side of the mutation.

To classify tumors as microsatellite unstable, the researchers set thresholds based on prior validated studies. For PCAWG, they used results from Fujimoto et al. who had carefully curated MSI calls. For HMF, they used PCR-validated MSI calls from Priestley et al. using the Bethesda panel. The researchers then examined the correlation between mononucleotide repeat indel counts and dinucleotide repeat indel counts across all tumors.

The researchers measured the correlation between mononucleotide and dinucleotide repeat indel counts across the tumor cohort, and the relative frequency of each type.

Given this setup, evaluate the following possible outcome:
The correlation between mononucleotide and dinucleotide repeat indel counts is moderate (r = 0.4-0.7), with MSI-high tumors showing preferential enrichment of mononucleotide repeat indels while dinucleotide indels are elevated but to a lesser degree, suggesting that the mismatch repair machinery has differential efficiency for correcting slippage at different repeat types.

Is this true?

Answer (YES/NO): NO